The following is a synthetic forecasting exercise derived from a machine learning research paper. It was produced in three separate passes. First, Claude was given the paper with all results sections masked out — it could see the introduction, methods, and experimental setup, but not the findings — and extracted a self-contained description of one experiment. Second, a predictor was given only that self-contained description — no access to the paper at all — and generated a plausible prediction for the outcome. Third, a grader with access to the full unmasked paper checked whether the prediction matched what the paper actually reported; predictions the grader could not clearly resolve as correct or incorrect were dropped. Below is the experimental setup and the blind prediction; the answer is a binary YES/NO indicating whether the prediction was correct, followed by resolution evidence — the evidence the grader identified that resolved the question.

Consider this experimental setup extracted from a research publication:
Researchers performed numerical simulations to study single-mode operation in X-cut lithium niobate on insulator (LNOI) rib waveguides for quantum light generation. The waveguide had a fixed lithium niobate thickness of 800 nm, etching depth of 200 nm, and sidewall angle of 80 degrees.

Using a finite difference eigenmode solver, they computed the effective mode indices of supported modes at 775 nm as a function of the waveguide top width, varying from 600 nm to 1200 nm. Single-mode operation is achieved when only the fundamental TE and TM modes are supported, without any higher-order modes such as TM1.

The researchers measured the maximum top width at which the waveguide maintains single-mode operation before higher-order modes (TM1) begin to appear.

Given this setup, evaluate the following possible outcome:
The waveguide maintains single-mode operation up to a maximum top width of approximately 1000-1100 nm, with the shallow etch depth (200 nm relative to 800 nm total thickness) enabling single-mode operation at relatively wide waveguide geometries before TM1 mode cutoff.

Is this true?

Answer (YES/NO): YES